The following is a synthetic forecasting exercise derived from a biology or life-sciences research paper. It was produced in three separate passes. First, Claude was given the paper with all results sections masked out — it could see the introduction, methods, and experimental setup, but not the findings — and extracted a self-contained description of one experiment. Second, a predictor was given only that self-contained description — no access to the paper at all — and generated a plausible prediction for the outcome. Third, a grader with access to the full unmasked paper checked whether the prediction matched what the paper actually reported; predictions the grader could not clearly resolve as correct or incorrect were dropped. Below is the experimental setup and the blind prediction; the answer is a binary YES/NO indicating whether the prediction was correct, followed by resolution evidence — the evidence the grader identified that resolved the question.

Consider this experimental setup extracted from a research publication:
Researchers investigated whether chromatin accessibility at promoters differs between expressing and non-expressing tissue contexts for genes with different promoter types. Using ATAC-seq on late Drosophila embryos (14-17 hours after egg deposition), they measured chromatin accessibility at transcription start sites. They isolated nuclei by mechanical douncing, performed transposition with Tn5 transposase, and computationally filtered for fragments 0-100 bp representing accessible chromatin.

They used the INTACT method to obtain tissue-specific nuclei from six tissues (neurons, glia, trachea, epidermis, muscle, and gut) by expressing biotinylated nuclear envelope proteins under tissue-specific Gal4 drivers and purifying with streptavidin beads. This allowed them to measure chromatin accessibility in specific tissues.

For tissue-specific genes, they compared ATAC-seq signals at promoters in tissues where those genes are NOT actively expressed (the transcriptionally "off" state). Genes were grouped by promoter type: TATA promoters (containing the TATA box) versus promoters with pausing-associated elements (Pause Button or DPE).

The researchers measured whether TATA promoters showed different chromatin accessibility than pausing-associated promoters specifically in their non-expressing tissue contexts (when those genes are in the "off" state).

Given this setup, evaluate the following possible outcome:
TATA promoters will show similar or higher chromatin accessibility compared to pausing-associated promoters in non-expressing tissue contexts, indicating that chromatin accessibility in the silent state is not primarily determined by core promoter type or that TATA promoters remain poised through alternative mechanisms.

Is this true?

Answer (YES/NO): NO